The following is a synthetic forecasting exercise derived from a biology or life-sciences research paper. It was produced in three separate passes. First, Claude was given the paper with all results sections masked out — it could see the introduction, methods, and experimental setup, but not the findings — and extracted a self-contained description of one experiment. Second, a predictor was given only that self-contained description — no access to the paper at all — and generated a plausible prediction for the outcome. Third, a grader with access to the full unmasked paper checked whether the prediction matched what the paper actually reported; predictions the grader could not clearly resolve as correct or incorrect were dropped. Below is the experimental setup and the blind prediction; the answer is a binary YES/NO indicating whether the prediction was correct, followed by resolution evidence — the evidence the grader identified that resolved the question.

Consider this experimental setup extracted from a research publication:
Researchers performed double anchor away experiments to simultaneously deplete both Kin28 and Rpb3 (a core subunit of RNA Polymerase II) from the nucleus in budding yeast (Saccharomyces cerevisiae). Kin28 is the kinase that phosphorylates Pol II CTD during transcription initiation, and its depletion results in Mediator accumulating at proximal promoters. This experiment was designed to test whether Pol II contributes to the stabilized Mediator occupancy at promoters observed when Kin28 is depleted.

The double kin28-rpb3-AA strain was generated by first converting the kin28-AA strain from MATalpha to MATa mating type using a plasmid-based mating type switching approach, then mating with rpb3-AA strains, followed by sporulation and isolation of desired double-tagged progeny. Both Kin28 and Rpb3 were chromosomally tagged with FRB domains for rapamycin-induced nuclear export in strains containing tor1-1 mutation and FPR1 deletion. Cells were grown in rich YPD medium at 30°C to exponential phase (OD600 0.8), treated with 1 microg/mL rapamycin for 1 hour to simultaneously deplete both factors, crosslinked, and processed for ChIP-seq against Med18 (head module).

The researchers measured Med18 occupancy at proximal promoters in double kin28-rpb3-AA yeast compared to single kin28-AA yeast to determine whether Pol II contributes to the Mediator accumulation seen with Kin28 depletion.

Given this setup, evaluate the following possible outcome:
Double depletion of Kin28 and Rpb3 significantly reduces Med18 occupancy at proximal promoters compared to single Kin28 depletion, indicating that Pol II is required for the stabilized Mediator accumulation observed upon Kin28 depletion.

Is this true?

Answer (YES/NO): YES